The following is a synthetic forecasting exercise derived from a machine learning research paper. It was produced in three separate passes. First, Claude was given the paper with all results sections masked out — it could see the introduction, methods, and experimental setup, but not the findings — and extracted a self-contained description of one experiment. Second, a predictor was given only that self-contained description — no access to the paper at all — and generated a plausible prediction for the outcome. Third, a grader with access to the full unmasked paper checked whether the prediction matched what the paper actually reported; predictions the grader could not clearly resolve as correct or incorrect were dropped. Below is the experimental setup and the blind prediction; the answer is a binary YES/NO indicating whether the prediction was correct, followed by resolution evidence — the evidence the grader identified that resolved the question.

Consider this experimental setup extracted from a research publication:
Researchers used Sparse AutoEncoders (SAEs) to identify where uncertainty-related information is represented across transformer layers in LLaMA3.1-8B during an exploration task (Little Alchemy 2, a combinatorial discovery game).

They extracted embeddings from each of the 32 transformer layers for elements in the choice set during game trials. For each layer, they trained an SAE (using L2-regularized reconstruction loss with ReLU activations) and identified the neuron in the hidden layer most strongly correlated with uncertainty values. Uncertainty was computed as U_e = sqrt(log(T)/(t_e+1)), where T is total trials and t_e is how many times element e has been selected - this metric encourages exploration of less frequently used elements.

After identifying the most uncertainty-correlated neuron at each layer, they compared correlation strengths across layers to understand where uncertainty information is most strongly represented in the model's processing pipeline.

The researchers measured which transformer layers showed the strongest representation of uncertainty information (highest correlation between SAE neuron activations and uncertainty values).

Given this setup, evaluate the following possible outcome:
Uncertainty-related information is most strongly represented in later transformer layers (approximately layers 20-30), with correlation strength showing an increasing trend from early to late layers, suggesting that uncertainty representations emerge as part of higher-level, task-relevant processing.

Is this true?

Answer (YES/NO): NO